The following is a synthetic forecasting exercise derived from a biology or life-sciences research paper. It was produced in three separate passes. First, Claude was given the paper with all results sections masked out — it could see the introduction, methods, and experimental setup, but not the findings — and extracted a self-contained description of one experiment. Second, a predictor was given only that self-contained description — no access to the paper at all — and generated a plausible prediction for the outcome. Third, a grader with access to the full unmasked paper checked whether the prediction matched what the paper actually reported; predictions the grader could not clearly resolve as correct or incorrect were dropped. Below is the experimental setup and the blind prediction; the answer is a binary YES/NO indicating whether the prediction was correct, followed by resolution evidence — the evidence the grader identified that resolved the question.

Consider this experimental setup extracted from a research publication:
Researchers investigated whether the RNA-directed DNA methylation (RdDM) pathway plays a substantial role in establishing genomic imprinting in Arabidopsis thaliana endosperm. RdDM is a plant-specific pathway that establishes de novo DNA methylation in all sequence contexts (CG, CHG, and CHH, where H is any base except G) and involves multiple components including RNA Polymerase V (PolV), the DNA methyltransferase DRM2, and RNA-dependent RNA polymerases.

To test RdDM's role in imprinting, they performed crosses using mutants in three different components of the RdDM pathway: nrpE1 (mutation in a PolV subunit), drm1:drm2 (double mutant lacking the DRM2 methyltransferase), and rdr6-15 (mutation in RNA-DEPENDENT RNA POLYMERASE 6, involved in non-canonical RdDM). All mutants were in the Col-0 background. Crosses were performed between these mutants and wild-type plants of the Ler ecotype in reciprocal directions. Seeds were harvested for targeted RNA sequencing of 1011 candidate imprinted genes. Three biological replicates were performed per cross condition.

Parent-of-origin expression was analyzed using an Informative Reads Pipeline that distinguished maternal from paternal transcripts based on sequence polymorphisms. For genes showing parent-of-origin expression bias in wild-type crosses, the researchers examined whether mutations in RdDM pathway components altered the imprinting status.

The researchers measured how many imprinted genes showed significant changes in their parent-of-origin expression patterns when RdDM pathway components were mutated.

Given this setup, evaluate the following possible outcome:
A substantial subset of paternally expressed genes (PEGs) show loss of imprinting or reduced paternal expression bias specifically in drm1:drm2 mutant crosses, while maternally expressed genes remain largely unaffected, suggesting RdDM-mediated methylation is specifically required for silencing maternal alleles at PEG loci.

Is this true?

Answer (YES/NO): NO